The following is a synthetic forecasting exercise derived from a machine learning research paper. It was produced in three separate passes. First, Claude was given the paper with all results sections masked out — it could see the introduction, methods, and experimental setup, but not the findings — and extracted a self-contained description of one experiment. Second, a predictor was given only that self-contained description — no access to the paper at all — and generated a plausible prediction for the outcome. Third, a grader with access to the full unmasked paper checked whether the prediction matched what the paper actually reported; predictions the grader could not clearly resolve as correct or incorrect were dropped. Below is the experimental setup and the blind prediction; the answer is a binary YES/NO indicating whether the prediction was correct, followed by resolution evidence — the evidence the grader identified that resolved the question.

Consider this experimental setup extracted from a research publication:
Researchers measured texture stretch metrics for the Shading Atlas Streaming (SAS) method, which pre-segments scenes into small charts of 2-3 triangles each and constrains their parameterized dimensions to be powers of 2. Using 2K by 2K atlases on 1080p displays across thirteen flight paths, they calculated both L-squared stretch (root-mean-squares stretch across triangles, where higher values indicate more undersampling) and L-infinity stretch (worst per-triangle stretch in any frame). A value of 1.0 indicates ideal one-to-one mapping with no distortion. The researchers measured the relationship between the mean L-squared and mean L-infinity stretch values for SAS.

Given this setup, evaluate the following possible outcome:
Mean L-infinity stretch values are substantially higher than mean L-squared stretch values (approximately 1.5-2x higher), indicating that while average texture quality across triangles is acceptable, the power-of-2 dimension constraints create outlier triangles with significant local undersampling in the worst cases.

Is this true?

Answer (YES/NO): NO